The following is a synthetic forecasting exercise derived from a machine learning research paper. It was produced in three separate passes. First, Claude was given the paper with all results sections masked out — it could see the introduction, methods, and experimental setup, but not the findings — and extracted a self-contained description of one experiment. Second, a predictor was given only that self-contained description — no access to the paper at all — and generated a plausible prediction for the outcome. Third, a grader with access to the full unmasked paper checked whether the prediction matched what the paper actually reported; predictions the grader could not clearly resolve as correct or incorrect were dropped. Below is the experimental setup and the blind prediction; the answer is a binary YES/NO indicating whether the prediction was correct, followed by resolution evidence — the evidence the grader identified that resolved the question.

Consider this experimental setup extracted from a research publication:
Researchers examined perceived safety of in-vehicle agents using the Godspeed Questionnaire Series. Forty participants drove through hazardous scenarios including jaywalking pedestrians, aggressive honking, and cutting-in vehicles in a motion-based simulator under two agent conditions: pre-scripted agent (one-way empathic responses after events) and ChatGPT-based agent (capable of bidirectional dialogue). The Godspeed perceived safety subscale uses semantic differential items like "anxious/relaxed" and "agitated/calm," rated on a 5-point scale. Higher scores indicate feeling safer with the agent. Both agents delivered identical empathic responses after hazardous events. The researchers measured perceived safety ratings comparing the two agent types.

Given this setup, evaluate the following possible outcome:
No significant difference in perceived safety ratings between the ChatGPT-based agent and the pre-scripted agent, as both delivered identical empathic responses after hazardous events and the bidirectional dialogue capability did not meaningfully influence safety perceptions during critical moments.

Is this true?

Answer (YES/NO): YES